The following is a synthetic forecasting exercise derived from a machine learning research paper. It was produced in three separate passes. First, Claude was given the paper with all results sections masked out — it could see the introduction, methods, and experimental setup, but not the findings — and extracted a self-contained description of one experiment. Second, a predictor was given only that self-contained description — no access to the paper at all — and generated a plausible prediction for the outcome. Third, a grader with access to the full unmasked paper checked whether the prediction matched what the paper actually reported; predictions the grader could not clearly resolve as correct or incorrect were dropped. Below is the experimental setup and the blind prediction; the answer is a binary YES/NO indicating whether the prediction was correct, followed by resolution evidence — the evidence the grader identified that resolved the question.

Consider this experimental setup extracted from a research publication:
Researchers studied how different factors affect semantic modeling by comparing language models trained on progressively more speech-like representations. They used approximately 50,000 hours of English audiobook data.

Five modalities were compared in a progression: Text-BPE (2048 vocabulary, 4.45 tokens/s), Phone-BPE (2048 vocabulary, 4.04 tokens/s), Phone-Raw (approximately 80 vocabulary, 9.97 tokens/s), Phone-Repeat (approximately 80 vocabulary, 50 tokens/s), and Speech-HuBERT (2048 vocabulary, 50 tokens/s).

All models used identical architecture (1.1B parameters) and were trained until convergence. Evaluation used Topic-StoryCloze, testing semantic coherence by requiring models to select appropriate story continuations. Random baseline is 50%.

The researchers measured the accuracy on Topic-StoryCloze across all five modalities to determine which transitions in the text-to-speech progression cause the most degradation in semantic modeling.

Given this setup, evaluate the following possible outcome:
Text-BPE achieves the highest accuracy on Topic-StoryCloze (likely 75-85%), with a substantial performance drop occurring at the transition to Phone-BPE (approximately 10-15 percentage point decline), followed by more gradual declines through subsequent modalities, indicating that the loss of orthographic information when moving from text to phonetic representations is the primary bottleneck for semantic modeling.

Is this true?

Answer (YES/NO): NO